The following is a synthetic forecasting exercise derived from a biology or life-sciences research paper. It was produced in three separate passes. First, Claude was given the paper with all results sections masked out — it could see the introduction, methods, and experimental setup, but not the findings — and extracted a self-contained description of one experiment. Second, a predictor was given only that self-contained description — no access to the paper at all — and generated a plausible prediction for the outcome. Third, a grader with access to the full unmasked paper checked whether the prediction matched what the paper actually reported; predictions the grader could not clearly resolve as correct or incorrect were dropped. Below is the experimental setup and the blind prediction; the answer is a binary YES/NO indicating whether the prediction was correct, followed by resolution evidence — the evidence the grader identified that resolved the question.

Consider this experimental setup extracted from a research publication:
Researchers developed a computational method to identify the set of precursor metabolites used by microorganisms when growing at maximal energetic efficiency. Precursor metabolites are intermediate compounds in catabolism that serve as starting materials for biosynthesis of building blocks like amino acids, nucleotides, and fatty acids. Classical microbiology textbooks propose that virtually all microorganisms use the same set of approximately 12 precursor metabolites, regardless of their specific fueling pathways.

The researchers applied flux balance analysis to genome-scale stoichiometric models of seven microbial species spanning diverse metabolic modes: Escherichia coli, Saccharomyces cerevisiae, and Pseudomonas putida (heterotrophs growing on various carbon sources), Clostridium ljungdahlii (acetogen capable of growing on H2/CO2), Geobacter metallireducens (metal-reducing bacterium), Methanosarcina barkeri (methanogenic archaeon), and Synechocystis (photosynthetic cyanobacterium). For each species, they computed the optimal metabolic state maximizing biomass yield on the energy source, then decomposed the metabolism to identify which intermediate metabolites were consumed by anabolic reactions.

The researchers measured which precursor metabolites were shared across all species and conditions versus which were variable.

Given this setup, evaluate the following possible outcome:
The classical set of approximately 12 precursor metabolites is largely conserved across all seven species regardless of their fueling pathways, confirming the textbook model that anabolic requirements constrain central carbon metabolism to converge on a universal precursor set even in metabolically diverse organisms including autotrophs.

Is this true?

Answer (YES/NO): NO